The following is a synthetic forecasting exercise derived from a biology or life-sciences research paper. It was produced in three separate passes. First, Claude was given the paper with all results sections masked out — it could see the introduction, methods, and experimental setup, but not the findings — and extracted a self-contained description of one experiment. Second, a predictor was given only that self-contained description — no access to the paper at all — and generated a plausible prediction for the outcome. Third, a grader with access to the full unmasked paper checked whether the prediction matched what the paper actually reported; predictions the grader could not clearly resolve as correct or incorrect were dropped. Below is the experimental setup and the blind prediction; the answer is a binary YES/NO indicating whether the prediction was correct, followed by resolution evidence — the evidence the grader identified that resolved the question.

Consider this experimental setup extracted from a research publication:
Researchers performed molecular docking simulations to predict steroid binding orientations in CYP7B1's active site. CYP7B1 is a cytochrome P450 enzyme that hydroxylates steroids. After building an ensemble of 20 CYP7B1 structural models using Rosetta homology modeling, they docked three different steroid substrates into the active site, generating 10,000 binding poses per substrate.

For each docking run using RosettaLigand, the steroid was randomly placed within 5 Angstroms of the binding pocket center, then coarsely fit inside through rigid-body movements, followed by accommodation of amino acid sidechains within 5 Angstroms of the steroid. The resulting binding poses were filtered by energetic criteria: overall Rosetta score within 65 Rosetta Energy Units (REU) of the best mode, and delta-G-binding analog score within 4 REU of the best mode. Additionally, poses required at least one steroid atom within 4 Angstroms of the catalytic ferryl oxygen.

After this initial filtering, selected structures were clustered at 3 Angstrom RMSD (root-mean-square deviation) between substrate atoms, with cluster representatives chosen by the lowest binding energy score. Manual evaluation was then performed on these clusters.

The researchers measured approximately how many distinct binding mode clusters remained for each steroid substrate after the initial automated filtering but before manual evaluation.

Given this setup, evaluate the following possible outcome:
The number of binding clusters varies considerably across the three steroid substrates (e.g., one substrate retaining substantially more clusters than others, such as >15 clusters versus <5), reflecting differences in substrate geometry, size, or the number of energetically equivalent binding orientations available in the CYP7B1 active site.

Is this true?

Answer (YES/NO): NO